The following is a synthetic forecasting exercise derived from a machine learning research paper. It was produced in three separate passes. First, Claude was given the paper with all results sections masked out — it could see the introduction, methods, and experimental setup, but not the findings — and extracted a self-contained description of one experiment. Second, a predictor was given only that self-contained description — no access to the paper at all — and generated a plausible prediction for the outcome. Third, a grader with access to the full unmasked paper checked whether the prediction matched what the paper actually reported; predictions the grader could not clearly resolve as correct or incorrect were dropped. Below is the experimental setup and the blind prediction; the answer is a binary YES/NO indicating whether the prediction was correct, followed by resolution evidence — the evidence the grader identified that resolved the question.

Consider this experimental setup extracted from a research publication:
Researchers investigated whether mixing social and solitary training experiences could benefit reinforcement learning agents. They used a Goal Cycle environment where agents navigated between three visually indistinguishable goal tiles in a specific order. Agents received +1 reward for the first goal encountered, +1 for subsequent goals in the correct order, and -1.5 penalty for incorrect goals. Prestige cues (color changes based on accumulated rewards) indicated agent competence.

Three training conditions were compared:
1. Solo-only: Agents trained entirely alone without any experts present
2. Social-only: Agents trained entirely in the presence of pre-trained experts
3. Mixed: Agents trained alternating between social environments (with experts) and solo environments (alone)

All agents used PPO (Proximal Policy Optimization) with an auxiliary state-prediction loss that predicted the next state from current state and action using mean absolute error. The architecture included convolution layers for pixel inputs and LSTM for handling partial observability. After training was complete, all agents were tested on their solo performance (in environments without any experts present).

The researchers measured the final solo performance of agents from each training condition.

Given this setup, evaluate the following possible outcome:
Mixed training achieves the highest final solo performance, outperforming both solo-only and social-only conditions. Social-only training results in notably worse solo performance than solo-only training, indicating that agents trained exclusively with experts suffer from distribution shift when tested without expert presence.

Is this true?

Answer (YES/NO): NO